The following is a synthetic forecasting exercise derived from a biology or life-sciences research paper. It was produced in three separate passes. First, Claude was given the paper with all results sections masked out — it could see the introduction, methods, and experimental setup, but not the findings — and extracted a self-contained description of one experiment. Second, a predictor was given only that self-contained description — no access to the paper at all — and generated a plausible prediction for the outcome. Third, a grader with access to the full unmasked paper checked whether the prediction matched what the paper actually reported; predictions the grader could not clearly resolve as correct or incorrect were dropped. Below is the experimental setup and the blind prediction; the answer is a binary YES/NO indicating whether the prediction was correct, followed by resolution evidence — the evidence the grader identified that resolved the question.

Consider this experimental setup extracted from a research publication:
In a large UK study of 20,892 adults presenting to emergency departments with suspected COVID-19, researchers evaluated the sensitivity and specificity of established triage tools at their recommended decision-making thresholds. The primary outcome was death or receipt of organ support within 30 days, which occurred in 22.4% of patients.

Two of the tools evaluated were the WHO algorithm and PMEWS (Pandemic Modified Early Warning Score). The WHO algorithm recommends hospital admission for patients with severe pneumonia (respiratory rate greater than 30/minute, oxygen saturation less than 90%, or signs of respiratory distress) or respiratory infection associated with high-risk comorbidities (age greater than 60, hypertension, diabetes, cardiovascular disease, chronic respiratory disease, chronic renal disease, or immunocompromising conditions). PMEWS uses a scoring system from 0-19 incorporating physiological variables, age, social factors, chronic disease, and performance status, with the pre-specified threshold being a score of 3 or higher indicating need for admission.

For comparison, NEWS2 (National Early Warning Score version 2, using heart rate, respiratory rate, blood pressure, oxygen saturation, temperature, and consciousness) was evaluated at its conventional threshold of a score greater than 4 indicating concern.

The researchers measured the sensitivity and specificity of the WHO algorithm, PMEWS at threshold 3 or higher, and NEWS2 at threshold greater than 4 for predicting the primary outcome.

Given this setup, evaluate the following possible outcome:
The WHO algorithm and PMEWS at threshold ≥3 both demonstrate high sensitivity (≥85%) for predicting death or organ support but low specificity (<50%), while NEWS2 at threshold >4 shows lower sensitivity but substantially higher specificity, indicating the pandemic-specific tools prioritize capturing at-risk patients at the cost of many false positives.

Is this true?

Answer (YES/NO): YES